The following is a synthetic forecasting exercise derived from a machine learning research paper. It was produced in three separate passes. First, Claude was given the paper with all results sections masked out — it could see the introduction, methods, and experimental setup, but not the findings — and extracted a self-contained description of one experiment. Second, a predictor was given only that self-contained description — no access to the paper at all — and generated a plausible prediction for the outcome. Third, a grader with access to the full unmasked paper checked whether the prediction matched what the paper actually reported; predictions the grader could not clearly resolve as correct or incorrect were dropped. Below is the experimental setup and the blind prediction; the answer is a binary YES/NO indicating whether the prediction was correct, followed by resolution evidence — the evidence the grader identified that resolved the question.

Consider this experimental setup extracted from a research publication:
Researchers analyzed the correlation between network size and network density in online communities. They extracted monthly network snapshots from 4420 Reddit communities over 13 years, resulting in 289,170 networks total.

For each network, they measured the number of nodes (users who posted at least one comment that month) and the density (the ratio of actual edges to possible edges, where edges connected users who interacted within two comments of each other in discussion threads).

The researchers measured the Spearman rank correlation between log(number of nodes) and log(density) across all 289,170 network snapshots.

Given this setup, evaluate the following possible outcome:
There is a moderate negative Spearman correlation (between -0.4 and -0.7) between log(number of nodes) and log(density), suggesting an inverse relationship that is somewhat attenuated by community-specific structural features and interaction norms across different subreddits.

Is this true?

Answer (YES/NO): NO